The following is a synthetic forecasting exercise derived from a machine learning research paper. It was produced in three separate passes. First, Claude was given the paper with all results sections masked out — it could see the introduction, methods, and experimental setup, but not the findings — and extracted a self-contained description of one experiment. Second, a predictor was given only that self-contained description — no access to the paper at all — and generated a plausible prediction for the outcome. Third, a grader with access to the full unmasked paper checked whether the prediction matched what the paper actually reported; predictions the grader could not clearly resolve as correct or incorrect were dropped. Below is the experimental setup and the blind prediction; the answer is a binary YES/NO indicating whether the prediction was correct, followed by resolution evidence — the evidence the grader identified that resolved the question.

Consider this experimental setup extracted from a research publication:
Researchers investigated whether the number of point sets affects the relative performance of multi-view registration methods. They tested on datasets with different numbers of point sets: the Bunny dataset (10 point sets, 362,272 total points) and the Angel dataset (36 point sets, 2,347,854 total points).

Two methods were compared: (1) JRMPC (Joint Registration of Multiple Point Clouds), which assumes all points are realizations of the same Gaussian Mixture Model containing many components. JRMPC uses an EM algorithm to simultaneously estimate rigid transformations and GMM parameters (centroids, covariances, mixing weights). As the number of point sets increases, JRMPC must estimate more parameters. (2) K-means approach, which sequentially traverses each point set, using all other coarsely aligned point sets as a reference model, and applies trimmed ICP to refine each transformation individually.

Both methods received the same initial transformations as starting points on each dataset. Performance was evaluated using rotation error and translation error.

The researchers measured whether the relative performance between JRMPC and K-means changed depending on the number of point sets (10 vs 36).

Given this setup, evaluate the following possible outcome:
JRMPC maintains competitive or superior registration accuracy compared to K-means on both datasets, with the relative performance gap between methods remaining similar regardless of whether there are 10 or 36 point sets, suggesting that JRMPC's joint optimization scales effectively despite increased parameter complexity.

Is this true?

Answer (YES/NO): NO